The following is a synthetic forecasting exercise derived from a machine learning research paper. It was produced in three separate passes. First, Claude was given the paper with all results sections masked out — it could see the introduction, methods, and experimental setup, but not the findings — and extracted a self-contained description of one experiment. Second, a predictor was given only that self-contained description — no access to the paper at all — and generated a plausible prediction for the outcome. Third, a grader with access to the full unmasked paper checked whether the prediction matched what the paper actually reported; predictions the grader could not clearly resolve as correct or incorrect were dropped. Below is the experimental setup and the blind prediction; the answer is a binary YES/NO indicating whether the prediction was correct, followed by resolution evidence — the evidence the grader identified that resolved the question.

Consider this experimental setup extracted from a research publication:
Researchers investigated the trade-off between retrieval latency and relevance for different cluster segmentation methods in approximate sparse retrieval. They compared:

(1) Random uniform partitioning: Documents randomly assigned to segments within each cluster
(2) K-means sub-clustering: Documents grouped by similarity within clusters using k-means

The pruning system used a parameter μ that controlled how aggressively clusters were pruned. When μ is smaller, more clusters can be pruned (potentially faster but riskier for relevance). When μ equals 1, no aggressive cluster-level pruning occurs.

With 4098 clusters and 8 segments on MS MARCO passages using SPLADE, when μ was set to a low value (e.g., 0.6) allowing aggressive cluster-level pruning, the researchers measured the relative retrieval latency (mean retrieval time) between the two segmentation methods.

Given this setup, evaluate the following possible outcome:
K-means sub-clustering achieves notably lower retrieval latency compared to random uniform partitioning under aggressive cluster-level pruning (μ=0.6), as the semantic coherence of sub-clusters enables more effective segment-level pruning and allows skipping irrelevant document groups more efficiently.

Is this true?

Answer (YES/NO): YES